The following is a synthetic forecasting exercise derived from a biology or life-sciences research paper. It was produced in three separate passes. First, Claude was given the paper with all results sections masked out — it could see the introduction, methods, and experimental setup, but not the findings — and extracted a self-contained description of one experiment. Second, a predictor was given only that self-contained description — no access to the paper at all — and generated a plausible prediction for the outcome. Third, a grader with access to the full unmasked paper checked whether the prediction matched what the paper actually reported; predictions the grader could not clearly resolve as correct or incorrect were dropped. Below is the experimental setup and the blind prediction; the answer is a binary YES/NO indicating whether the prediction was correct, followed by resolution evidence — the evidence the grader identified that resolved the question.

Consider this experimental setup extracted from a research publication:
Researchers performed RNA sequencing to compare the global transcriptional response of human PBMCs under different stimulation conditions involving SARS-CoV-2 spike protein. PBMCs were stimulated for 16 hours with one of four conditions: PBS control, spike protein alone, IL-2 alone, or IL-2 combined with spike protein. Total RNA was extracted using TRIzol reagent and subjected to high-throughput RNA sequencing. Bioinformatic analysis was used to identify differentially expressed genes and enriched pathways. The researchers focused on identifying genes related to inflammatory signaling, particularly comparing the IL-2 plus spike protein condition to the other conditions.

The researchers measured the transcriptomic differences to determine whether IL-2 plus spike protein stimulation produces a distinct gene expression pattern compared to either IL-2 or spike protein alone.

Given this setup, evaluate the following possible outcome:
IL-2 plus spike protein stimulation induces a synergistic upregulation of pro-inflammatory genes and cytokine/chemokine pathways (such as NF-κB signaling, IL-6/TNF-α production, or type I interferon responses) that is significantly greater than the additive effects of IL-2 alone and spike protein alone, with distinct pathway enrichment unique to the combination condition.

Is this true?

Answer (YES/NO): YES